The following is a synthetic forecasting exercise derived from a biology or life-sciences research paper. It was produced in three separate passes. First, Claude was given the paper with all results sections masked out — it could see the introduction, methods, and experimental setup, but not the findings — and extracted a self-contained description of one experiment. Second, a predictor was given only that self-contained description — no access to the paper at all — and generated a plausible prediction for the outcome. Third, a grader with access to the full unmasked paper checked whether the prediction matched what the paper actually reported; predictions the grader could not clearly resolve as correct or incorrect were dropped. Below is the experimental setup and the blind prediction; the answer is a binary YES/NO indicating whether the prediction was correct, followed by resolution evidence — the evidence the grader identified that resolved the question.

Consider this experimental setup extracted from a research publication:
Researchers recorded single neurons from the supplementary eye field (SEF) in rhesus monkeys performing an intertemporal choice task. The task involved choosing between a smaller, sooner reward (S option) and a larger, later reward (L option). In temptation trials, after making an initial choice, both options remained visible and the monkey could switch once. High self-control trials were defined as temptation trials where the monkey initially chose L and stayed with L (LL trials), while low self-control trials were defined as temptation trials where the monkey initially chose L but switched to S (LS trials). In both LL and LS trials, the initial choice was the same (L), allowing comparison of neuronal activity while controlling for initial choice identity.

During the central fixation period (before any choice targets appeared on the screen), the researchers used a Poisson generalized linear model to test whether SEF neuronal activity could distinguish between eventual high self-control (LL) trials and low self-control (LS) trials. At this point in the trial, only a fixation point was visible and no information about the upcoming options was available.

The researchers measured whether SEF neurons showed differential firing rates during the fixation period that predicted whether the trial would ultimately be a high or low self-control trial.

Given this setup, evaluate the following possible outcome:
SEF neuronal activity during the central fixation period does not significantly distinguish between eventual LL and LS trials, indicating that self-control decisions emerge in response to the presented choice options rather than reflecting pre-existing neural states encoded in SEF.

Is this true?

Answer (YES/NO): NO